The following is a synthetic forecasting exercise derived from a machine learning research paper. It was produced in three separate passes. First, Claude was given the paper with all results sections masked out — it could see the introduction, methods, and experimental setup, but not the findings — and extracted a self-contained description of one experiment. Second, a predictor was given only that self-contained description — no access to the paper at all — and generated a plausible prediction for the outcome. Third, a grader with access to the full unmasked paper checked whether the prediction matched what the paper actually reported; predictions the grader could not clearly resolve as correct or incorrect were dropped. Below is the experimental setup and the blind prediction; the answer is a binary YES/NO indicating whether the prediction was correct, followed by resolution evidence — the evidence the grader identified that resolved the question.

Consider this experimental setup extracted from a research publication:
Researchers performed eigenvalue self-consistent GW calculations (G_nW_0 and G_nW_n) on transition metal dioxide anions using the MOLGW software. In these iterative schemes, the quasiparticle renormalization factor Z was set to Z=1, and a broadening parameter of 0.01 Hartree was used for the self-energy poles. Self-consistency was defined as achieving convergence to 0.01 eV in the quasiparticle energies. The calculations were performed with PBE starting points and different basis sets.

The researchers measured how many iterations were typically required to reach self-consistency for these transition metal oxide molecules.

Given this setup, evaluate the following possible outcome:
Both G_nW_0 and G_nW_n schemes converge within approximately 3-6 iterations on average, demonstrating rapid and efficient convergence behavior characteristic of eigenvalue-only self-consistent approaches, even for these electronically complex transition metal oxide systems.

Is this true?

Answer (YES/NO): NO